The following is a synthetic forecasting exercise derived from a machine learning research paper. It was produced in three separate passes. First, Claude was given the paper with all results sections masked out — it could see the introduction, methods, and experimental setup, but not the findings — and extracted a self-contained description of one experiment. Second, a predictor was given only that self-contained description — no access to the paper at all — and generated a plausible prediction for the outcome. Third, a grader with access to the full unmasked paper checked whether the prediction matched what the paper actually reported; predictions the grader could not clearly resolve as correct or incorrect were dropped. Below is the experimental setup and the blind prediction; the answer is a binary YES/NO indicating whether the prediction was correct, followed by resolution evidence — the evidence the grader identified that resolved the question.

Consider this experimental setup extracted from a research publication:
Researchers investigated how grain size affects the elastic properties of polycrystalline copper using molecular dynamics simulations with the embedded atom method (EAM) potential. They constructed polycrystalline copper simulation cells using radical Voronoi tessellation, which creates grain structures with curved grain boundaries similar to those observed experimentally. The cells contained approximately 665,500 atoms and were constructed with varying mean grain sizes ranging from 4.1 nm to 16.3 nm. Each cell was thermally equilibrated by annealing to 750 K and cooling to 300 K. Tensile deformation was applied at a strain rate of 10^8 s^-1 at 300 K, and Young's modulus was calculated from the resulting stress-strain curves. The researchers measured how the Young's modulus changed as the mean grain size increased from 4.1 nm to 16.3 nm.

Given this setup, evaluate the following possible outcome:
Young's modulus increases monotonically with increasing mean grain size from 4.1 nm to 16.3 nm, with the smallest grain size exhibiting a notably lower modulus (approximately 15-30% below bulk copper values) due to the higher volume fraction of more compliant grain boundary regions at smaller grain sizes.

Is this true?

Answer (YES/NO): NO